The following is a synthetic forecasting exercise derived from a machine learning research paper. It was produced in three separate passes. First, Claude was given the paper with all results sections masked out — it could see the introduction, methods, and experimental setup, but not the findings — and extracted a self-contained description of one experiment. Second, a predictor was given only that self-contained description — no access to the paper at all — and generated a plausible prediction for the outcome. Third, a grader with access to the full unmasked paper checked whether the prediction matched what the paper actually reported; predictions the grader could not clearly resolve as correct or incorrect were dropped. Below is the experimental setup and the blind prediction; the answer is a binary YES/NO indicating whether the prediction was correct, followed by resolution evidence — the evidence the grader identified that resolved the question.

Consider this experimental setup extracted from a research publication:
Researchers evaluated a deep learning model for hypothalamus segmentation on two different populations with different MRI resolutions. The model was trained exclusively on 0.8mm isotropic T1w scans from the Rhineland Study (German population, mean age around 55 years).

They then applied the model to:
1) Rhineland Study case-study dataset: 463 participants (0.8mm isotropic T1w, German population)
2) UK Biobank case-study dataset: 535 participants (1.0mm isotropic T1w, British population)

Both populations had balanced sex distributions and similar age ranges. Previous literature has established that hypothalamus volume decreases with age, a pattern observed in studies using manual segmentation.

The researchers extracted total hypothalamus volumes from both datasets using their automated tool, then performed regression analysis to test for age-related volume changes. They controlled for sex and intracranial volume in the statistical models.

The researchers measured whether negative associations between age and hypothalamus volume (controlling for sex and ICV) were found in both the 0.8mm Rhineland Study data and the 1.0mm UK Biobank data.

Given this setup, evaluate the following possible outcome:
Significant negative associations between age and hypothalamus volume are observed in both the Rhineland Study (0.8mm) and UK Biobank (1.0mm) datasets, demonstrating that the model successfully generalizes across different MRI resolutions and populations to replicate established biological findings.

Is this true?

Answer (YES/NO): YES